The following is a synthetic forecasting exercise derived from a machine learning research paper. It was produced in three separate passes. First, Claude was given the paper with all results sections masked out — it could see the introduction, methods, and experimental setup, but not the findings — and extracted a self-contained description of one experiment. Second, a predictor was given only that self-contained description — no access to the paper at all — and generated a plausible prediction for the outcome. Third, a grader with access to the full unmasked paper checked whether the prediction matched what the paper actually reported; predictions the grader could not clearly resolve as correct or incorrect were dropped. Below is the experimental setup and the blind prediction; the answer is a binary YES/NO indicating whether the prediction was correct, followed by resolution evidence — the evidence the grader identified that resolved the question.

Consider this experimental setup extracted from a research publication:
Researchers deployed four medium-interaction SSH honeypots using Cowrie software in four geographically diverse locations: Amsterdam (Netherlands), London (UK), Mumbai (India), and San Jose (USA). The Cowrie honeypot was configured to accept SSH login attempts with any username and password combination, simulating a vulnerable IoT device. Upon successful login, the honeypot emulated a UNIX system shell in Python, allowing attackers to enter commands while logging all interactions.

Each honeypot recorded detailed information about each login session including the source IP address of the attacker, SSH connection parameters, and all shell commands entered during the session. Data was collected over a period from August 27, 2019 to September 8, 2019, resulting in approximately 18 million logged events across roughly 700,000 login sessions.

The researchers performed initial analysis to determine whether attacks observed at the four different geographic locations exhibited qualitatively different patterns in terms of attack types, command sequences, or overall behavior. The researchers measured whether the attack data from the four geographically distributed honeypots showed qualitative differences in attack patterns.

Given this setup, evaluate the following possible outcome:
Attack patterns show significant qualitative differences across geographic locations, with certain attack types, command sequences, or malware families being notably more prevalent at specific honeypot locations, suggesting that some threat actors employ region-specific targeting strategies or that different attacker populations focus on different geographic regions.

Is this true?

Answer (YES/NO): NO